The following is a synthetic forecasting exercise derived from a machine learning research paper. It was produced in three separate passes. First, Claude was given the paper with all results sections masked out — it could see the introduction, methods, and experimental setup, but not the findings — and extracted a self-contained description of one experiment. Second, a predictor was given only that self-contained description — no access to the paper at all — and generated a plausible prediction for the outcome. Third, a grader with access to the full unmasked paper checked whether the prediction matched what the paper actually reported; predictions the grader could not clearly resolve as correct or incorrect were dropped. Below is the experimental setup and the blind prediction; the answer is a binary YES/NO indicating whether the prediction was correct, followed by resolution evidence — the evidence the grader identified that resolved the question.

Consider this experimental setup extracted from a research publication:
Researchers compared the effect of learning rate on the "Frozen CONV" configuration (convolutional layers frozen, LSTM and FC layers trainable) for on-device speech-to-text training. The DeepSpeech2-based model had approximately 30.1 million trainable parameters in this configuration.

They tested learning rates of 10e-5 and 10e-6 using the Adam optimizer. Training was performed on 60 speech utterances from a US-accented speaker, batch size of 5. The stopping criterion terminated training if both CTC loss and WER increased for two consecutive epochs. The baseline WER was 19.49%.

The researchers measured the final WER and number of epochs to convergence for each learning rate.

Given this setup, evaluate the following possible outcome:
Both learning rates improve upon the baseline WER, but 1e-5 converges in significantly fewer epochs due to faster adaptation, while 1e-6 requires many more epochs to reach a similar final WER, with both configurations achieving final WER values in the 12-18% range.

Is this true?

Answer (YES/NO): YES